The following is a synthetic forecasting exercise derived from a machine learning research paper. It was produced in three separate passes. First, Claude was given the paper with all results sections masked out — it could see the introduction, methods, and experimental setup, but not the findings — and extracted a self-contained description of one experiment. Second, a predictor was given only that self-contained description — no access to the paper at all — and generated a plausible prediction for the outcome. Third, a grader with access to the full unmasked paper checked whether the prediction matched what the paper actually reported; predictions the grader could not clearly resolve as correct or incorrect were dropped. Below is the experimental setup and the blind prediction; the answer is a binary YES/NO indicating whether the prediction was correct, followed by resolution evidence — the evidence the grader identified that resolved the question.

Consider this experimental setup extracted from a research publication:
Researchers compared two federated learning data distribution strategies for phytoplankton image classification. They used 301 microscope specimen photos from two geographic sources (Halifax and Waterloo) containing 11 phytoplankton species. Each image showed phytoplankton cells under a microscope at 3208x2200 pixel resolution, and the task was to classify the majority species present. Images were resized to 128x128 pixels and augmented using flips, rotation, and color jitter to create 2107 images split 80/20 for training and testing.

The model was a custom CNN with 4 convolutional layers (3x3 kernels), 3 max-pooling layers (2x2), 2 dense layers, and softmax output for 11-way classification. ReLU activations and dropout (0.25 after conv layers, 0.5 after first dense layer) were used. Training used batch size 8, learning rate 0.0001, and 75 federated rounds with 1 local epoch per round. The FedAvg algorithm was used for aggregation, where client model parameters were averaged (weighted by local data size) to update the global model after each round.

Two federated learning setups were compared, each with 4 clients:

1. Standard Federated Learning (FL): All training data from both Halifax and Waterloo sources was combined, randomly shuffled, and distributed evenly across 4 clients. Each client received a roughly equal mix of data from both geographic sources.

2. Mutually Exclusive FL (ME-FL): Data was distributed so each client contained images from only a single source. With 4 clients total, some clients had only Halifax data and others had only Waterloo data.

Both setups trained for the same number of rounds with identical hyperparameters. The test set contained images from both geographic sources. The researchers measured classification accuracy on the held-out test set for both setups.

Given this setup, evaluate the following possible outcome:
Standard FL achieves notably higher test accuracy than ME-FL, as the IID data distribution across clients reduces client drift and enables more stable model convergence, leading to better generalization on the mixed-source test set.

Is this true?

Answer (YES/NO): YES